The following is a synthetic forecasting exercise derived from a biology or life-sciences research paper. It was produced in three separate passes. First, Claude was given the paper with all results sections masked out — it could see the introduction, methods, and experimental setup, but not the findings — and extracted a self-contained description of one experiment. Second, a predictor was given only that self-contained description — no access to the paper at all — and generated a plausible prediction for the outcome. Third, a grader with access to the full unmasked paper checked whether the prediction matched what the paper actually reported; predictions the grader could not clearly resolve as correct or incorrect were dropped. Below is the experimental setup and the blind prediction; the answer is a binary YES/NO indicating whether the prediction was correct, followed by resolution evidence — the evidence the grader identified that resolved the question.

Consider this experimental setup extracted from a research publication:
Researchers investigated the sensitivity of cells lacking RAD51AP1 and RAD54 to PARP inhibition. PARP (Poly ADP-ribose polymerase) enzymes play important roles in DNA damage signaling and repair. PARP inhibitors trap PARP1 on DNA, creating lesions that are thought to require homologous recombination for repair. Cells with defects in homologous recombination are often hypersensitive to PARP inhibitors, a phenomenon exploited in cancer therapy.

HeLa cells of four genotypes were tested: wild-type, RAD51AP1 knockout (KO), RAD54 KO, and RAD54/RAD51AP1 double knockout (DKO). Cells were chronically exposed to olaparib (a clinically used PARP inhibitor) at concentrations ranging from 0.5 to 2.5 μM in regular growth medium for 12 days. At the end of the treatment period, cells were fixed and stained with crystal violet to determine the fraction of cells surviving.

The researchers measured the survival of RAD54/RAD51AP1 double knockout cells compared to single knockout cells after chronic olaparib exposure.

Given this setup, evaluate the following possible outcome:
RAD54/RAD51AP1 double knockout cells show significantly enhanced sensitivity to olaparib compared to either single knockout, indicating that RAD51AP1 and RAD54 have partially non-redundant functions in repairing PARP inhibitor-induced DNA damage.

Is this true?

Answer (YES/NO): YES